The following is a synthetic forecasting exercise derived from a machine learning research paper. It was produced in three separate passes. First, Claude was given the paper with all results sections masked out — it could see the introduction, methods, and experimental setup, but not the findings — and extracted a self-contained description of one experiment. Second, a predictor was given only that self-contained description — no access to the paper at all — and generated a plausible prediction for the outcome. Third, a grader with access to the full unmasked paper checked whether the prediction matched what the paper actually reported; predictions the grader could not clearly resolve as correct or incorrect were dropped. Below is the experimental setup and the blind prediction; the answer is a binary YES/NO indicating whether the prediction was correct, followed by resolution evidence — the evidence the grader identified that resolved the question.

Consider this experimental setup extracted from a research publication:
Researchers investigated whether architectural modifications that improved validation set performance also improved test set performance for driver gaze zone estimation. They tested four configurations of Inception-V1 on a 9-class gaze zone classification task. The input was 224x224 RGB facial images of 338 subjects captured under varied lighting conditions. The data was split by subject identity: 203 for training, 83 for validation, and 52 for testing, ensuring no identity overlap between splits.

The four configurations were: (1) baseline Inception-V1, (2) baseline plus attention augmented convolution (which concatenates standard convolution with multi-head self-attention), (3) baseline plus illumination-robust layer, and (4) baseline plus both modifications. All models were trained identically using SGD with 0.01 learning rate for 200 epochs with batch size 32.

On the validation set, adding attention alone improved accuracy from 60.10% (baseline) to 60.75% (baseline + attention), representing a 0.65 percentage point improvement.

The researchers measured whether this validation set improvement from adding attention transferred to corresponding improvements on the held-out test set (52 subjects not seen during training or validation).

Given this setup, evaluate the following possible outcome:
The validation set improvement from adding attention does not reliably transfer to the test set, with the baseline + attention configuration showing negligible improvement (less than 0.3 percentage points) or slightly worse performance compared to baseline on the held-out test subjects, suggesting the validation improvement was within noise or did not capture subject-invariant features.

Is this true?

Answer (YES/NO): YES